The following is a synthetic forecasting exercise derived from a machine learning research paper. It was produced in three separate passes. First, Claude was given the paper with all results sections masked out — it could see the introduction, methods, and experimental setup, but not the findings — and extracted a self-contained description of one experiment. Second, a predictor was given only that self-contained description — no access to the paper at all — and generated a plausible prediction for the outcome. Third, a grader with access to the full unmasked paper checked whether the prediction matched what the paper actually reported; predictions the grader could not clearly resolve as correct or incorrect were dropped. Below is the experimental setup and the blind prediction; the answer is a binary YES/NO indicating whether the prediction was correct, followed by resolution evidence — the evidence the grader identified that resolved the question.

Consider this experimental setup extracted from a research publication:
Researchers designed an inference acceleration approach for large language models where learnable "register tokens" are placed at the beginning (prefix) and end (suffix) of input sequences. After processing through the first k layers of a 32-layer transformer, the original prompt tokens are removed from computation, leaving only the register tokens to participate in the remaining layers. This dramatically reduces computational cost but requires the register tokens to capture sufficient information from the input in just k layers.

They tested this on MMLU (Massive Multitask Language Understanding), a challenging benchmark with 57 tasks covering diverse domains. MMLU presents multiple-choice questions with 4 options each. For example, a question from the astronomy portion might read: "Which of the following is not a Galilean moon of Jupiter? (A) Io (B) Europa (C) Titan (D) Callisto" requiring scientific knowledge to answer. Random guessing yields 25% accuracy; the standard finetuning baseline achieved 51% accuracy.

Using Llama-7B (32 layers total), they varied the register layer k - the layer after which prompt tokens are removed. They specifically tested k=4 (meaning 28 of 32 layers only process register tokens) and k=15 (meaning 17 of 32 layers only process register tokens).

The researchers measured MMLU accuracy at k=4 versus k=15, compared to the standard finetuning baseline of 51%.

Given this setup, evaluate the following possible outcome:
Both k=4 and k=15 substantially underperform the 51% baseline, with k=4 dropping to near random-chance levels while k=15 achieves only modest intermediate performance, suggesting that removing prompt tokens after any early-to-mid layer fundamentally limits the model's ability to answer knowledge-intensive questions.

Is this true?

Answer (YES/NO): NO